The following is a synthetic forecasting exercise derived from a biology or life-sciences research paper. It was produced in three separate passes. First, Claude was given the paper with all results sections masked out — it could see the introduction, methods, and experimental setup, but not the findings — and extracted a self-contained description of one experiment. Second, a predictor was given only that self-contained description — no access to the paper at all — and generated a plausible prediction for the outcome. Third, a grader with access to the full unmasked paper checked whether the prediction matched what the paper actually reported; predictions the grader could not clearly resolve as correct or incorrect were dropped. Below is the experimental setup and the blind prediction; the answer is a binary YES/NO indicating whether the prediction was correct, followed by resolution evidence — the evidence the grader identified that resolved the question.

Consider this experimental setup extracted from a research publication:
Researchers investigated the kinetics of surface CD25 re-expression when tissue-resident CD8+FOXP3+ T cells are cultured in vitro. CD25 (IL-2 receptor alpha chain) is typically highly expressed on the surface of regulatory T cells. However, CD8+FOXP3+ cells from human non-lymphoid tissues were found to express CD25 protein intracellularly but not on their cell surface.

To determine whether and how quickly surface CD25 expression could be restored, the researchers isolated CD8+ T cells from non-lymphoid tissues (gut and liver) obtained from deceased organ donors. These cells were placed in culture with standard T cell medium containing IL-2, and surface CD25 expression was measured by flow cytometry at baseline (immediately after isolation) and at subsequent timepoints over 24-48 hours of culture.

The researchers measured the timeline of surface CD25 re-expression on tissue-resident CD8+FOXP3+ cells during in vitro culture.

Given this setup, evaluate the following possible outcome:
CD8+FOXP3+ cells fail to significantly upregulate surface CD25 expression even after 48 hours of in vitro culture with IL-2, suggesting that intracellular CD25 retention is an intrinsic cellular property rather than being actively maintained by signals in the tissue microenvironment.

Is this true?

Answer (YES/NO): NO